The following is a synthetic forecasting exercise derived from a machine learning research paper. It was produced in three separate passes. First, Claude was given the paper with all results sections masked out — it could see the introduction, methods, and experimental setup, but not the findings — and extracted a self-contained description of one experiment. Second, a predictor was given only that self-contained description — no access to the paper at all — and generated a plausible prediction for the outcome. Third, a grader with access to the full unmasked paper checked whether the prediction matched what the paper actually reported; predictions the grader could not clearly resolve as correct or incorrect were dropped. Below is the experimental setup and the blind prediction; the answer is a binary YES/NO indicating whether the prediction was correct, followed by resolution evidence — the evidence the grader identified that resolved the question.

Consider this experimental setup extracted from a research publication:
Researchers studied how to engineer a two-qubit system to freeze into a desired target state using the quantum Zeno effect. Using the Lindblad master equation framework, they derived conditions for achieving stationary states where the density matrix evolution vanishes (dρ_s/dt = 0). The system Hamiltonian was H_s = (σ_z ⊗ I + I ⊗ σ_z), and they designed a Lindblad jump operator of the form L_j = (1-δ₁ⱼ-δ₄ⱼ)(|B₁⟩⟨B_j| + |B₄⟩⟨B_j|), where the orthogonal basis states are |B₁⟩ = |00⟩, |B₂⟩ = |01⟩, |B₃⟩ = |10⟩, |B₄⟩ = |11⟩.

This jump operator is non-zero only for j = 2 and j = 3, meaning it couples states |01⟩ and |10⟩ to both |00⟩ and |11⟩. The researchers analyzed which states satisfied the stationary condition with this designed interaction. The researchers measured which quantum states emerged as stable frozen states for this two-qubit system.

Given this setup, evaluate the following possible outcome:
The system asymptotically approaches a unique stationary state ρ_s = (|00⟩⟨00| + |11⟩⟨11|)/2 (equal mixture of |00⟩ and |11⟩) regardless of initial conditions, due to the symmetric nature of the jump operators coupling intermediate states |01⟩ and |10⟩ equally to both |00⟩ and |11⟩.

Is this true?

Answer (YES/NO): NO